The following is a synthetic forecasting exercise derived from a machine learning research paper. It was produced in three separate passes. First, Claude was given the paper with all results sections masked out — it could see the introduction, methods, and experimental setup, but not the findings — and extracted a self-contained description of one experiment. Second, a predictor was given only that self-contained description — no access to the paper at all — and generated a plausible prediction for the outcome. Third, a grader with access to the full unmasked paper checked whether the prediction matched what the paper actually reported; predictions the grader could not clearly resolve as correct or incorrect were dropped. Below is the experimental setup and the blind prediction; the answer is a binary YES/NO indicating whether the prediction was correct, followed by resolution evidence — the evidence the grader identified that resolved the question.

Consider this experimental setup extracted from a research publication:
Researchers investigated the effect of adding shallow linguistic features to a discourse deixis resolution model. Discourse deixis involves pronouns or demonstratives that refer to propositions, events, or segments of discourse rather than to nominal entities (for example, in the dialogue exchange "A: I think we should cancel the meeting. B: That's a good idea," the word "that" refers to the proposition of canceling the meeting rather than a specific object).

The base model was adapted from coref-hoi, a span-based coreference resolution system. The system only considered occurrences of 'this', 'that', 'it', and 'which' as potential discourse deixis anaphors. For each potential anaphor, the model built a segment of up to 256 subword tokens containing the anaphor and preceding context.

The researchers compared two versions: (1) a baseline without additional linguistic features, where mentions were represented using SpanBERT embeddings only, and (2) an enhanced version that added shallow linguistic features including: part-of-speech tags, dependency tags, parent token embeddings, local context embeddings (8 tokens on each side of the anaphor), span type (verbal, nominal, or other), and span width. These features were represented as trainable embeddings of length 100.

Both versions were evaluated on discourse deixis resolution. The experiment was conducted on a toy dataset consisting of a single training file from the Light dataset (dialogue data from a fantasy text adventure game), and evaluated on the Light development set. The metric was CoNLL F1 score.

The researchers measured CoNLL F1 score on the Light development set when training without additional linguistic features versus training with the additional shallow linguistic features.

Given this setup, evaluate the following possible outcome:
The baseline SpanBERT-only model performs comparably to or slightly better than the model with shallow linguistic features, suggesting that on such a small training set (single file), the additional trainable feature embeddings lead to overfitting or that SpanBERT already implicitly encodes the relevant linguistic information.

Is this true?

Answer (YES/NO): NO